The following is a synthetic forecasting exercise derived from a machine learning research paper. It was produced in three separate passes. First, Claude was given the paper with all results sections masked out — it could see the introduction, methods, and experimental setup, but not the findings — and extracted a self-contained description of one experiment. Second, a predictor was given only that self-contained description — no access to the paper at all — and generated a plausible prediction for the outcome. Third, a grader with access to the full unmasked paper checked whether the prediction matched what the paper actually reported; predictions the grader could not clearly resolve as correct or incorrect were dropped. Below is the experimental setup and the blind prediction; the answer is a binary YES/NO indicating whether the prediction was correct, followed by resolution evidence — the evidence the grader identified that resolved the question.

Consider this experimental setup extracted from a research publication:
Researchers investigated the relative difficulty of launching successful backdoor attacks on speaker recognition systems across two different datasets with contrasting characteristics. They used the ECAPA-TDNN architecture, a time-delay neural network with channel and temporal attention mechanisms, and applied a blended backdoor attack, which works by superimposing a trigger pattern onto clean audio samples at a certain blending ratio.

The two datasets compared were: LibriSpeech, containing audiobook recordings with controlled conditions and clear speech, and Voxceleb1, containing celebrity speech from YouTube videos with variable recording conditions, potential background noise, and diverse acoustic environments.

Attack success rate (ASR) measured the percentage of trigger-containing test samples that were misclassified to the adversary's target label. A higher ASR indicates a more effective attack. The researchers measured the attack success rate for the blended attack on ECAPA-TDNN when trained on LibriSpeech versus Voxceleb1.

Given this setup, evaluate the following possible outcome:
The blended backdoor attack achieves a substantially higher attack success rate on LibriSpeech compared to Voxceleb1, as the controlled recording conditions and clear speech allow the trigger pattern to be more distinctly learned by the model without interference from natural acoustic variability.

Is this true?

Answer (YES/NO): YES